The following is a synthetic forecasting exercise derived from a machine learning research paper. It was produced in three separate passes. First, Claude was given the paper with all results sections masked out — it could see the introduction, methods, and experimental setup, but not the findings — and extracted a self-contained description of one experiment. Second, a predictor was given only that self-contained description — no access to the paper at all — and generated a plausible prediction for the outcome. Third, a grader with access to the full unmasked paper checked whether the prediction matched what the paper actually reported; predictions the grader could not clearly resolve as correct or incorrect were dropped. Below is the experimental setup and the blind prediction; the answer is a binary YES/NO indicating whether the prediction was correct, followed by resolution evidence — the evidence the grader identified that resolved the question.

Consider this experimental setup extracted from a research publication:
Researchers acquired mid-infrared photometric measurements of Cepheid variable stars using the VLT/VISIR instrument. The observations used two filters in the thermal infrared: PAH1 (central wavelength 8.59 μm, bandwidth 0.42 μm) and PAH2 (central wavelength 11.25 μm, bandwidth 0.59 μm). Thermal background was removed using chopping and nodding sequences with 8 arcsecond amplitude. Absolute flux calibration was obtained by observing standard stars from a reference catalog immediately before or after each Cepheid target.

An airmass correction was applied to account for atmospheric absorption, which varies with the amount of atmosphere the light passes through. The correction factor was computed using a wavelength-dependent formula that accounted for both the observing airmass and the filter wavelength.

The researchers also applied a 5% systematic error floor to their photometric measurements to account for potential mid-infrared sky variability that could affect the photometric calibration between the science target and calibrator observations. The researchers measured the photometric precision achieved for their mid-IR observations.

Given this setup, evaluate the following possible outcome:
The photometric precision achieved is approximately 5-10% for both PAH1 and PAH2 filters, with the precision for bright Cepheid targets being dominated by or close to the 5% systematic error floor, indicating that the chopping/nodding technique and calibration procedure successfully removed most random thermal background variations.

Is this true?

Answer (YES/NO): YES